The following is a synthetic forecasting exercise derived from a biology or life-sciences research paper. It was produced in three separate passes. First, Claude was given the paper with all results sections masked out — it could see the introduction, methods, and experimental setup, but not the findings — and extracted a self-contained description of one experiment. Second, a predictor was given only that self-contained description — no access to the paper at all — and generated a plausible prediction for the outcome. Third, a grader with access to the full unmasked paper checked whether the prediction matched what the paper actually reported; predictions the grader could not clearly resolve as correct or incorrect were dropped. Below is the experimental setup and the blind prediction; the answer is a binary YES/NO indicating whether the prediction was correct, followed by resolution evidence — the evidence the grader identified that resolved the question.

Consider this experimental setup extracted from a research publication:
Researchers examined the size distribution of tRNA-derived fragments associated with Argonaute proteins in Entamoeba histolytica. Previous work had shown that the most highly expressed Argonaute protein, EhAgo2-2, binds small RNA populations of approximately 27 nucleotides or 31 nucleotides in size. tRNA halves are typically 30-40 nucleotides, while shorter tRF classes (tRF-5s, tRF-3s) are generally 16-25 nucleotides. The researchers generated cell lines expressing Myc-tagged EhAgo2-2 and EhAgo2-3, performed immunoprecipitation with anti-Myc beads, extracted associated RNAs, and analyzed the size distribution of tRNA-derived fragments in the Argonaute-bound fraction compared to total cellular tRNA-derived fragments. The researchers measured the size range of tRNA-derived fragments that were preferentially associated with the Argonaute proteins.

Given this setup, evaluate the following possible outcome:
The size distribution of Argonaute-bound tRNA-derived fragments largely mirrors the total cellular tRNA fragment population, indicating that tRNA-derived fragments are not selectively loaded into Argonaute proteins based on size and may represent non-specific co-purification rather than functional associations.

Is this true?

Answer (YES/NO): NO